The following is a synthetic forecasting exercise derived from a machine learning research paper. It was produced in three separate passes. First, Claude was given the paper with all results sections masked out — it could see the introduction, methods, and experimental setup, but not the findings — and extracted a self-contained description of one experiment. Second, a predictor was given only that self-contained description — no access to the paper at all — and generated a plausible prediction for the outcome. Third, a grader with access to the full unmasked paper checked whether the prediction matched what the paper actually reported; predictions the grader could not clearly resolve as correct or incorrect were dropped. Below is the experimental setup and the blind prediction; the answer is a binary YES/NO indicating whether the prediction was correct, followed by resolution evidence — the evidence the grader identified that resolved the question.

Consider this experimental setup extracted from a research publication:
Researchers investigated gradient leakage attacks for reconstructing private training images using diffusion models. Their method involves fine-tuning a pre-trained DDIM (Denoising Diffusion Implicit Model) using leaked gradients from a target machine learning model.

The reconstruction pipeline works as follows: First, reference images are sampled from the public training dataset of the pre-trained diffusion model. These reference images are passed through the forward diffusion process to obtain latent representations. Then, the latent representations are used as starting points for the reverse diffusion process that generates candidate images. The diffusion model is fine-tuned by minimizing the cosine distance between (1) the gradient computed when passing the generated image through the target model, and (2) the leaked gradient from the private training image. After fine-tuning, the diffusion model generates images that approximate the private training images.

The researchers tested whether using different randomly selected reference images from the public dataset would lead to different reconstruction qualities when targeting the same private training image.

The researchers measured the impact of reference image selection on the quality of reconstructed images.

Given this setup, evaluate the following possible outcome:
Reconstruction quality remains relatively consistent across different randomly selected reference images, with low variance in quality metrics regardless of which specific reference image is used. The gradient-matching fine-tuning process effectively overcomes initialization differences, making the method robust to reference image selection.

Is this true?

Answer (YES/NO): YES